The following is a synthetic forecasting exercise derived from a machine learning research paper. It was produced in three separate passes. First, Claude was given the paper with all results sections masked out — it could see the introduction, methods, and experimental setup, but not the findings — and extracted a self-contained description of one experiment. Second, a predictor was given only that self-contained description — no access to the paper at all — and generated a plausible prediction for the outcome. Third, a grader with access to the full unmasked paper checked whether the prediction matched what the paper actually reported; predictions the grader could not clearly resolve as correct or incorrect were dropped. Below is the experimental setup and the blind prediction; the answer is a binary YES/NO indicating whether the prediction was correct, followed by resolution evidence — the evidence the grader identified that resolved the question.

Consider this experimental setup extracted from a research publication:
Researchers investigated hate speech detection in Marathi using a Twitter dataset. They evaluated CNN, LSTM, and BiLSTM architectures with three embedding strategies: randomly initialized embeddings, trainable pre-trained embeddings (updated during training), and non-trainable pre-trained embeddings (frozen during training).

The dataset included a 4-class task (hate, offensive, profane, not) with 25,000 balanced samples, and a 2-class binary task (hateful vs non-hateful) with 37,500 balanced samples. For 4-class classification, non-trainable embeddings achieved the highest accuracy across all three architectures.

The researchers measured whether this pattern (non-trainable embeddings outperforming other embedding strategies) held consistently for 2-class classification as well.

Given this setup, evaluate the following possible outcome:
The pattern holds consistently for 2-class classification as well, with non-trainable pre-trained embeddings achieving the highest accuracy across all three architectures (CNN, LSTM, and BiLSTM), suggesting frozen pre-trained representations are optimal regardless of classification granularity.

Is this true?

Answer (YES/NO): NO